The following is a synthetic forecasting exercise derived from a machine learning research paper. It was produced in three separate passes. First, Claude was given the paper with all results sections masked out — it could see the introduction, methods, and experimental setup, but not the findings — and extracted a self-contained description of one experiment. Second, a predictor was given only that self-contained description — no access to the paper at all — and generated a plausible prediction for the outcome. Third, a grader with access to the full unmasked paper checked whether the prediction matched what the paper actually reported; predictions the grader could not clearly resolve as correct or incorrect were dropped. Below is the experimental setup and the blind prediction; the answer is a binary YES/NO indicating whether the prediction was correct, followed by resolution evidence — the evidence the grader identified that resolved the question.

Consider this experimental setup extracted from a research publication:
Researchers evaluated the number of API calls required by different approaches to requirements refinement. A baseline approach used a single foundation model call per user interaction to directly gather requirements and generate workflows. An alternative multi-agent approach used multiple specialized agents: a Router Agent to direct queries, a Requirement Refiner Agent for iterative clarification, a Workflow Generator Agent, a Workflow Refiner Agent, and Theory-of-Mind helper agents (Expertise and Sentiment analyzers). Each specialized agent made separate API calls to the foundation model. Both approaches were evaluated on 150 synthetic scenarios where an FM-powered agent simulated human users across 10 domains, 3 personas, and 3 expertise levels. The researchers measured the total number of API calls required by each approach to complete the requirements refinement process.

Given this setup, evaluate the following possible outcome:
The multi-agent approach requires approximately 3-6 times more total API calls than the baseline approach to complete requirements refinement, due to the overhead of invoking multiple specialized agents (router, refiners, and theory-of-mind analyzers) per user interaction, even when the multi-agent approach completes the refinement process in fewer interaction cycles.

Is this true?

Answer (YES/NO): NO